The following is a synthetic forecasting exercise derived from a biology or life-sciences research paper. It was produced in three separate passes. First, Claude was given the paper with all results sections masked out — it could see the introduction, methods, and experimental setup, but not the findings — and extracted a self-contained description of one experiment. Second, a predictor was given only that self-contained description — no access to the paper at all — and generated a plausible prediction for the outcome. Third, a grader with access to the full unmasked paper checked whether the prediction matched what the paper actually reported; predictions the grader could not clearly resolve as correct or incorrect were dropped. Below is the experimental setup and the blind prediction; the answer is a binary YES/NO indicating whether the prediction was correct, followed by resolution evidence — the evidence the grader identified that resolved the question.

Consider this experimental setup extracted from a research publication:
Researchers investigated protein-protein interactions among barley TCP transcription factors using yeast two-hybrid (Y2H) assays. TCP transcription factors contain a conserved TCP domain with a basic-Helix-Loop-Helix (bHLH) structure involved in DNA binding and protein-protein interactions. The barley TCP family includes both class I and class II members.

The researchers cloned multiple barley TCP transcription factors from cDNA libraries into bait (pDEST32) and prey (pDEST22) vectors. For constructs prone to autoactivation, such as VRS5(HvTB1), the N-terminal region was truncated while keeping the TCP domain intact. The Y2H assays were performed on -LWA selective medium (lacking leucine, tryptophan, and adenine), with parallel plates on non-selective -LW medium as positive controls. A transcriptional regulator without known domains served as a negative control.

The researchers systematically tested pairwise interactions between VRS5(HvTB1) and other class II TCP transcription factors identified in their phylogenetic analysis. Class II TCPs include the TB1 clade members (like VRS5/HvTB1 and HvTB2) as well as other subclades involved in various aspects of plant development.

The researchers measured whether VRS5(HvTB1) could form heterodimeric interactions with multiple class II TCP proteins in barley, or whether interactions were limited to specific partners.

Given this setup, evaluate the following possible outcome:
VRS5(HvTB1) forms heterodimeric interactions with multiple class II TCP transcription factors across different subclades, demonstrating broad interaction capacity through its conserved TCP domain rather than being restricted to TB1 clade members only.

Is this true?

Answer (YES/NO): NO